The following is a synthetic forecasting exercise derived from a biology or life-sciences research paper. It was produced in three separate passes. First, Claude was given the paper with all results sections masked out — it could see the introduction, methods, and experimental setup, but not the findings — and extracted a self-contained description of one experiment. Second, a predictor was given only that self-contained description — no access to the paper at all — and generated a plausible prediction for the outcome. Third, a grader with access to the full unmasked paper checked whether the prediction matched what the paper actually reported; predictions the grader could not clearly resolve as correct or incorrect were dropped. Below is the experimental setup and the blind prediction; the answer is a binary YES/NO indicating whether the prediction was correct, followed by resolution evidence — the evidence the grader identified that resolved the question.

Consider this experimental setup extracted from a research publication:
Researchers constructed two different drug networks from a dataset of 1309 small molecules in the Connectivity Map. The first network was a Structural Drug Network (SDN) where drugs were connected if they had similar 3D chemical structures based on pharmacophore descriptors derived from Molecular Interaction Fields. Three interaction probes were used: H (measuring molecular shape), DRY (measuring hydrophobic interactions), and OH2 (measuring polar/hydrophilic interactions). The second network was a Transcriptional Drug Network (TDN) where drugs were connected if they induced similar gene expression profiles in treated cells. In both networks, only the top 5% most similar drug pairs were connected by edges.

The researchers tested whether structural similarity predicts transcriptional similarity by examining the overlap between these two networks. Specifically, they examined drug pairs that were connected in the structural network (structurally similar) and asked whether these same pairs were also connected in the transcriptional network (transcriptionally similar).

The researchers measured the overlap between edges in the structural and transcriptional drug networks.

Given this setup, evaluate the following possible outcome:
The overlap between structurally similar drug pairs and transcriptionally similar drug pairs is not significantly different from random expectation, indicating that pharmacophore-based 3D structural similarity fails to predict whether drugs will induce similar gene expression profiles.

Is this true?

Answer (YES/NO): YES